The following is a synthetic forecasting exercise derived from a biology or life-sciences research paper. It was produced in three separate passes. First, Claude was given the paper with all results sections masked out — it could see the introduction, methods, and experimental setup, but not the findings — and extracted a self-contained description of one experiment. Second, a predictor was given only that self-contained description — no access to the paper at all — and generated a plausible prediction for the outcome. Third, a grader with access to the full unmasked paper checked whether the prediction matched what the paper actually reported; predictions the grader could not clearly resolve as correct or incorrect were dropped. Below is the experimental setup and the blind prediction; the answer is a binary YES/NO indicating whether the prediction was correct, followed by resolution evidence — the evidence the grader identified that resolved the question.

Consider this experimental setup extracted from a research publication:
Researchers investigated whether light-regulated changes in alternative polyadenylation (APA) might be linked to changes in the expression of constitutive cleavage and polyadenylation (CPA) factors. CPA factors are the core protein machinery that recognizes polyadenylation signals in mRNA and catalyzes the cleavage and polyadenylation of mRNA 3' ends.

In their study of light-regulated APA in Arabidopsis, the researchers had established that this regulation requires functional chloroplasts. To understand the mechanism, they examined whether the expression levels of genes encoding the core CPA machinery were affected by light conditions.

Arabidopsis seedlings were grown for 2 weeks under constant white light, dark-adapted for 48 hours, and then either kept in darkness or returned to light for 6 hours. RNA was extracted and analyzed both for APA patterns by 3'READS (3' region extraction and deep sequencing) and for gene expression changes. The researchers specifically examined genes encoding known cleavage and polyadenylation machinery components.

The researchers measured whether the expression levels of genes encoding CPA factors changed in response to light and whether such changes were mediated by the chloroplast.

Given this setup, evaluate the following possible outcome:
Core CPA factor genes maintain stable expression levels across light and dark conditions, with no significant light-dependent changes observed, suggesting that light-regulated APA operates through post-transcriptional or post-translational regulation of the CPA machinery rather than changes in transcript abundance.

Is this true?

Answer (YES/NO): NO